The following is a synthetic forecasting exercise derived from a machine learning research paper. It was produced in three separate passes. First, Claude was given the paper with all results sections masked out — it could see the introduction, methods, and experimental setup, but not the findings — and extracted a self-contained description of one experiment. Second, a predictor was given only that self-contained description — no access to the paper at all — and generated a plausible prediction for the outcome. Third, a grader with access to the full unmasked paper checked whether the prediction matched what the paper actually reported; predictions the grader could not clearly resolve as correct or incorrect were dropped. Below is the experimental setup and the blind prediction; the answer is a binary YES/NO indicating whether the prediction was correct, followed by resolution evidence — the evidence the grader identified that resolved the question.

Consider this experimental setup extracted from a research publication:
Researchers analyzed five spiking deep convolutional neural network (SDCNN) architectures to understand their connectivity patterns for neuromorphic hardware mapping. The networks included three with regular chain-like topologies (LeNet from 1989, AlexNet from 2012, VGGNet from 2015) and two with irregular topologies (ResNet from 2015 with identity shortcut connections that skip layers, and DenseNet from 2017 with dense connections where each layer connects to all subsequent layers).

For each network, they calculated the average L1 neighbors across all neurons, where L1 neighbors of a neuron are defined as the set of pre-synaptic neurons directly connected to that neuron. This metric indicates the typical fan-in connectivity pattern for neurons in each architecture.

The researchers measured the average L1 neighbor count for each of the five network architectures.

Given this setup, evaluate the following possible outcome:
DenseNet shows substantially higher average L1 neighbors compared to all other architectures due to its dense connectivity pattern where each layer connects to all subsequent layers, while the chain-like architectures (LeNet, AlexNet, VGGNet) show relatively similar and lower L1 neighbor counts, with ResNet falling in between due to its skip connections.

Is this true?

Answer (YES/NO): NO